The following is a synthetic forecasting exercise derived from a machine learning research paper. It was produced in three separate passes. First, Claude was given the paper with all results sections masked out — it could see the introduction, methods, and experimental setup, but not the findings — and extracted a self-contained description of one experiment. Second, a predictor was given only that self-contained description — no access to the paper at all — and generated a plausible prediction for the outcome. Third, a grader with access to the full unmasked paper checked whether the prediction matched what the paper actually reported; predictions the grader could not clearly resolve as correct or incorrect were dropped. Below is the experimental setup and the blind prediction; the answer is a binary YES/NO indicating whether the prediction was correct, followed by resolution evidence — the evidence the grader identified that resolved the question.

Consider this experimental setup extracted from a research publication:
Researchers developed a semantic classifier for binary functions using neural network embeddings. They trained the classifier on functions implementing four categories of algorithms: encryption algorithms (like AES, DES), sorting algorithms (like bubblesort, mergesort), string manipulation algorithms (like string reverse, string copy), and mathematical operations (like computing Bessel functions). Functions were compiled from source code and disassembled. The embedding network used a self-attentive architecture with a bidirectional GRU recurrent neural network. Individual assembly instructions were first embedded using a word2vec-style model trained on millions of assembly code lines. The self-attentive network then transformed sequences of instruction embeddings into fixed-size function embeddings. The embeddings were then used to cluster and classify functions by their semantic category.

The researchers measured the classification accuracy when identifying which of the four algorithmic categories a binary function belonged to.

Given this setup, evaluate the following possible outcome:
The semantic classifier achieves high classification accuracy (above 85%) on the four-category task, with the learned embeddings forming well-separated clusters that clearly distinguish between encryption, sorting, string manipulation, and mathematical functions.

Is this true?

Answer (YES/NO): YES